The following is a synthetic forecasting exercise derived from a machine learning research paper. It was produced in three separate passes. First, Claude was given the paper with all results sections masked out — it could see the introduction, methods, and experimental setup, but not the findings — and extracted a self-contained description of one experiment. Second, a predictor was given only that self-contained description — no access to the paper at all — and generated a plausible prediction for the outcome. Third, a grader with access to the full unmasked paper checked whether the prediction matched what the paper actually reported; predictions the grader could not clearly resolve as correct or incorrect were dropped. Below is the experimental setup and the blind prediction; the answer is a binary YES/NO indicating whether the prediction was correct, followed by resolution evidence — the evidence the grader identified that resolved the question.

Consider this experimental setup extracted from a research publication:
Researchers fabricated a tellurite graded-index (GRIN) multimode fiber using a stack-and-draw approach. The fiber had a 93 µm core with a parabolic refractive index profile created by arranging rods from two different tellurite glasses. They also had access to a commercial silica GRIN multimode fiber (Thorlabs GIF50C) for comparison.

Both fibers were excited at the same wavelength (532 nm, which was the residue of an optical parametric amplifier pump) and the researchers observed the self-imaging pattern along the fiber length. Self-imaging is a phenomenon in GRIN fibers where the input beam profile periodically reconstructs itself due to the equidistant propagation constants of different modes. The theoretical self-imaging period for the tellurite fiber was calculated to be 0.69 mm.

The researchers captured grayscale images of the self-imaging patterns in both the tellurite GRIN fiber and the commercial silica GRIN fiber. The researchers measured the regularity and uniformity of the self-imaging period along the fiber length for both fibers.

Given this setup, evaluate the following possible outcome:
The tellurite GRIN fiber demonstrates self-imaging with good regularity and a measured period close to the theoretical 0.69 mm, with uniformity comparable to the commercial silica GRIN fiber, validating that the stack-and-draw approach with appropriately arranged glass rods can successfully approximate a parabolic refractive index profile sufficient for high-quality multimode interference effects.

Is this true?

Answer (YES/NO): NO